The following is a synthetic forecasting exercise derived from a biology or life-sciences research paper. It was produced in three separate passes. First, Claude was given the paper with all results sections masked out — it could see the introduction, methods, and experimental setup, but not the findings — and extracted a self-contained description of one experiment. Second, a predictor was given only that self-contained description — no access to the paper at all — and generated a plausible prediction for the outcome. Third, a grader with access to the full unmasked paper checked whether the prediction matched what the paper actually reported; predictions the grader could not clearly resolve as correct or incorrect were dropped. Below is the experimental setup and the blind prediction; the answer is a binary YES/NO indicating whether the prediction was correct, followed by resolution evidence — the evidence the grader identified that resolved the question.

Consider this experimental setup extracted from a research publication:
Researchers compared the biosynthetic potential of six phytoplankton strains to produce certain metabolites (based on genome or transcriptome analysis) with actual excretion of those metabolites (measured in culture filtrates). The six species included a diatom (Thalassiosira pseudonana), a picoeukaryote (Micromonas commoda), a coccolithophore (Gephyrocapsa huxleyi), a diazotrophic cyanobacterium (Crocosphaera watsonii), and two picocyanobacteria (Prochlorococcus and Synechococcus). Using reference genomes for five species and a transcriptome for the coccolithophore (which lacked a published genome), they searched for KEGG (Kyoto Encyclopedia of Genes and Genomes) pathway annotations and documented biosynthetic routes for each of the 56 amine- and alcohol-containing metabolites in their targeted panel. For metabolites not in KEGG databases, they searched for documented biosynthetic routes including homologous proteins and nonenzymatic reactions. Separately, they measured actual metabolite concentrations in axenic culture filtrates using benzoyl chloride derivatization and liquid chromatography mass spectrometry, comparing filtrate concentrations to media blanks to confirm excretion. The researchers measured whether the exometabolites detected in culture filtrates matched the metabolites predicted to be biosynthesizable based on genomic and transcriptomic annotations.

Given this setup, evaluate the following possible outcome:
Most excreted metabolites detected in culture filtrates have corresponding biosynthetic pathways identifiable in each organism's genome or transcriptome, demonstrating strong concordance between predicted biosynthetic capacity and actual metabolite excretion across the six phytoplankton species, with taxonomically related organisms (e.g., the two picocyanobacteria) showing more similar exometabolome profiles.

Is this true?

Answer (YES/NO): NO